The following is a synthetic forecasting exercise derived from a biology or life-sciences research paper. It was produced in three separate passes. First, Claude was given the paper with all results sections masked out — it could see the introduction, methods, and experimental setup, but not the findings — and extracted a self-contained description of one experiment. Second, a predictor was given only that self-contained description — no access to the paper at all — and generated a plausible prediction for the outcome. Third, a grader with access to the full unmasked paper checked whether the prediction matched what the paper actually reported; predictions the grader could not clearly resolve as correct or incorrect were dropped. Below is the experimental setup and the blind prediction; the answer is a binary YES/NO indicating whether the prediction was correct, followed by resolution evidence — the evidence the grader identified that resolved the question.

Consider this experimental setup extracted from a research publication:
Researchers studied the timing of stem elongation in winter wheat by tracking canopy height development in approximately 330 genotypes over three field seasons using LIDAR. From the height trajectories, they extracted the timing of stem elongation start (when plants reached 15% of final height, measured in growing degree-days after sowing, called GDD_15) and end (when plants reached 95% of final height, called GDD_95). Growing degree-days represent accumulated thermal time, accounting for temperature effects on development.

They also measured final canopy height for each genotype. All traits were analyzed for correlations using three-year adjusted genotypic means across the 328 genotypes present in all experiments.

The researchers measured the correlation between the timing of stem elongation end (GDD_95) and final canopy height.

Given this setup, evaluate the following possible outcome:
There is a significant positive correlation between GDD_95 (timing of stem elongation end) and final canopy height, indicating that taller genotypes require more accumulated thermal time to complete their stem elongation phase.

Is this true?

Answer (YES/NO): YES